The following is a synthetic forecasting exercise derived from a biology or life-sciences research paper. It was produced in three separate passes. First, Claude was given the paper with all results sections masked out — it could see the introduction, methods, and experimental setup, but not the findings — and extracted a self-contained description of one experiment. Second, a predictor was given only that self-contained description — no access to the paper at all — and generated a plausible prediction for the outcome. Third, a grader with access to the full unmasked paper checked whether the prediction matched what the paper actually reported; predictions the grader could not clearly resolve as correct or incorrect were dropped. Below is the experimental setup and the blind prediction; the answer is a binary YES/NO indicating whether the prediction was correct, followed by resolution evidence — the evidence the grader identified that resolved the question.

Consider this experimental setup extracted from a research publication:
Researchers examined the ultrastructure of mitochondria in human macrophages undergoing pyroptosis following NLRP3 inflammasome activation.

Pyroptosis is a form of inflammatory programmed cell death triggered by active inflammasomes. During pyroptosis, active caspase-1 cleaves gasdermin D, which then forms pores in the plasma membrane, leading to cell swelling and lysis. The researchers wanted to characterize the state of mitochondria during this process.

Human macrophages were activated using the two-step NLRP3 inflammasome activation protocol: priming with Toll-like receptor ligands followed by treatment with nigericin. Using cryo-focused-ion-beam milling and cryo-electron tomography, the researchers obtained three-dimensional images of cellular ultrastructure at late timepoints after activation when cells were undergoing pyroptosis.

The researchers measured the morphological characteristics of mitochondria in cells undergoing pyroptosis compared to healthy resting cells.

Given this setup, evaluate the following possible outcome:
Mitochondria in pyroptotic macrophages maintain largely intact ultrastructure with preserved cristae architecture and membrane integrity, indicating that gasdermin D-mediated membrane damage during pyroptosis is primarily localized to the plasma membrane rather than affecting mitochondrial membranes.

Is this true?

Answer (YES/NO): NO